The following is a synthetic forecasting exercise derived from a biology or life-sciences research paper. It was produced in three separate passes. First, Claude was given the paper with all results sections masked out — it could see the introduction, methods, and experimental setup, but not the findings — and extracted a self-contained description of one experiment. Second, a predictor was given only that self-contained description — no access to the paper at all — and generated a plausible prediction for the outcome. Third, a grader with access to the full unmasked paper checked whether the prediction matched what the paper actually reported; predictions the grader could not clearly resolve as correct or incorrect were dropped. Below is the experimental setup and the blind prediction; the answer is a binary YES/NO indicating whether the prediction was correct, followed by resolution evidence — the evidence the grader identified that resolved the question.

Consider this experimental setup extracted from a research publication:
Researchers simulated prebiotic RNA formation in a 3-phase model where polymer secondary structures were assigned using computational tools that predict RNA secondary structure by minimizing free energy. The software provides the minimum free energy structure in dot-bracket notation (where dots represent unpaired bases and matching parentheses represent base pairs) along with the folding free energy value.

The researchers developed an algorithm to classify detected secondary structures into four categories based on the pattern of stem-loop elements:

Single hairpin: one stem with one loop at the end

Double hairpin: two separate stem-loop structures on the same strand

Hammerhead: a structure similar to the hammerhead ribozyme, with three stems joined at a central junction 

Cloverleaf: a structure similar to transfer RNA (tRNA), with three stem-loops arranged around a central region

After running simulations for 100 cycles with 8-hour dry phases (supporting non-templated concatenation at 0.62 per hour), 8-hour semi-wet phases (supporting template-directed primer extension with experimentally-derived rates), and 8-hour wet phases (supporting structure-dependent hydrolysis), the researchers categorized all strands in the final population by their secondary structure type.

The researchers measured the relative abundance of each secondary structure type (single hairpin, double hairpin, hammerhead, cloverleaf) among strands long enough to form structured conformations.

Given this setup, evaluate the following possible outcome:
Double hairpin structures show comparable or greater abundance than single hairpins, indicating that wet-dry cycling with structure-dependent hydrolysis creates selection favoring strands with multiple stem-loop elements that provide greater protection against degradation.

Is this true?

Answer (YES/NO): NO